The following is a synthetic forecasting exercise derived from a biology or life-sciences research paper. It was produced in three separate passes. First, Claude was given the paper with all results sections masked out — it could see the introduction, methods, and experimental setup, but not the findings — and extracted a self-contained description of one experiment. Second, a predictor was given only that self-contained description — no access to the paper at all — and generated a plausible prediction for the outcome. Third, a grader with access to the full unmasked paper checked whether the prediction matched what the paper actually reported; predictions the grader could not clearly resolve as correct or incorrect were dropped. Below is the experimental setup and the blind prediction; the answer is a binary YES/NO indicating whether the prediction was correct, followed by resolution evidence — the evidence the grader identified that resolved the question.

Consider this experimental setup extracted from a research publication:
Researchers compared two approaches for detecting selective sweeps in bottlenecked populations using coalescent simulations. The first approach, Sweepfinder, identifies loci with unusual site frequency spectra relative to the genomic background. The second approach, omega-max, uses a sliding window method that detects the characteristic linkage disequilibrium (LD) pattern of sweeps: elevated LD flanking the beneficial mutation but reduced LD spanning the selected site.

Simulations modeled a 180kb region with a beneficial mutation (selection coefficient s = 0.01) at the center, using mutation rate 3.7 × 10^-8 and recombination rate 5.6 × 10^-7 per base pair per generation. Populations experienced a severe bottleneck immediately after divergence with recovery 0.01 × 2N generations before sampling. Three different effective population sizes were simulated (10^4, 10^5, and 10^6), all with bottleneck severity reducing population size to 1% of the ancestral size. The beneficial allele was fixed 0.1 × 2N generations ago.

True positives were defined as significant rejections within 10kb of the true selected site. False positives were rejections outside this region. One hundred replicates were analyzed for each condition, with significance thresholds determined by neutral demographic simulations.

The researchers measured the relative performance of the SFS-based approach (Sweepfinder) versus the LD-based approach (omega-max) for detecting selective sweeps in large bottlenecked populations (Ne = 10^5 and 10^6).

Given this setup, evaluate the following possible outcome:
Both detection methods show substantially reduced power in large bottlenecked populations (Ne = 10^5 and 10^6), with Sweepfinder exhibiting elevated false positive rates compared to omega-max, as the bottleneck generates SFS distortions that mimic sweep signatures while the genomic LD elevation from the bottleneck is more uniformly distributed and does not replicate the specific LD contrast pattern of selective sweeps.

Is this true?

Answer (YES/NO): NO